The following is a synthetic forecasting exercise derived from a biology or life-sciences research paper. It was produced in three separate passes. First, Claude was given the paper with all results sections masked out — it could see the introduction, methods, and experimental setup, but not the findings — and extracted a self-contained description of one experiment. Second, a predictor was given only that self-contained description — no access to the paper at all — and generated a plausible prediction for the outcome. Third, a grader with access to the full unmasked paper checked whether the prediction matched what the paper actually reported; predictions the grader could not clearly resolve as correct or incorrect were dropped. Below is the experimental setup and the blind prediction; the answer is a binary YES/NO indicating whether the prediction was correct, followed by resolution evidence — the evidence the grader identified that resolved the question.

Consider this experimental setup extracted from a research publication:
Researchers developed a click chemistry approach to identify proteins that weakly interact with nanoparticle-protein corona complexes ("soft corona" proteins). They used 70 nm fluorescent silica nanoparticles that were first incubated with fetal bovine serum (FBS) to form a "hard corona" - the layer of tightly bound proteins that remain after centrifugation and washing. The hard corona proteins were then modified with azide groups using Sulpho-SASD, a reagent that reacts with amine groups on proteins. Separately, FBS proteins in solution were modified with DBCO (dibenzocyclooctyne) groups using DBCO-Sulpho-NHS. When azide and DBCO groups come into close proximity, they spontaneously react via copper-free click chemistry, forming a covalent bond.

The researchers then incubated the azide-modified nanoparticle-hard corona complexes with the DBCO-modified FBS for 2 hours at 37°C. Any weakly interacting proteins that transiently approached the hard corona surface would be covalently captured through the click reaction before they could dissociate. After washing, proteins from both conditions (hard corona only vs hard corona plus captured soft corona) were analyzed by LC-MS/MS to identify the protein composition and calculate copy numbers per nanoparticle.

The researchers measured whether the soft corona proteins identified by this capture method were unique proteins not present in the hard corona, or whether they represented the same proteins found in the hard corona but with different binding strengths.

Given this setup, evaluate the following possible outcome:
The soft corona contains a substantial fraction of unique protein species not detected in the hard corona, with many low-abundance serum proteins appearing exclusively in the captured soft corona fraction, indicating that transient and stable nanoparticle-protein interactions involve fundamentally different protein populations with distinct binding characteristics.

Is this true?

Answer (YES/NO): NO